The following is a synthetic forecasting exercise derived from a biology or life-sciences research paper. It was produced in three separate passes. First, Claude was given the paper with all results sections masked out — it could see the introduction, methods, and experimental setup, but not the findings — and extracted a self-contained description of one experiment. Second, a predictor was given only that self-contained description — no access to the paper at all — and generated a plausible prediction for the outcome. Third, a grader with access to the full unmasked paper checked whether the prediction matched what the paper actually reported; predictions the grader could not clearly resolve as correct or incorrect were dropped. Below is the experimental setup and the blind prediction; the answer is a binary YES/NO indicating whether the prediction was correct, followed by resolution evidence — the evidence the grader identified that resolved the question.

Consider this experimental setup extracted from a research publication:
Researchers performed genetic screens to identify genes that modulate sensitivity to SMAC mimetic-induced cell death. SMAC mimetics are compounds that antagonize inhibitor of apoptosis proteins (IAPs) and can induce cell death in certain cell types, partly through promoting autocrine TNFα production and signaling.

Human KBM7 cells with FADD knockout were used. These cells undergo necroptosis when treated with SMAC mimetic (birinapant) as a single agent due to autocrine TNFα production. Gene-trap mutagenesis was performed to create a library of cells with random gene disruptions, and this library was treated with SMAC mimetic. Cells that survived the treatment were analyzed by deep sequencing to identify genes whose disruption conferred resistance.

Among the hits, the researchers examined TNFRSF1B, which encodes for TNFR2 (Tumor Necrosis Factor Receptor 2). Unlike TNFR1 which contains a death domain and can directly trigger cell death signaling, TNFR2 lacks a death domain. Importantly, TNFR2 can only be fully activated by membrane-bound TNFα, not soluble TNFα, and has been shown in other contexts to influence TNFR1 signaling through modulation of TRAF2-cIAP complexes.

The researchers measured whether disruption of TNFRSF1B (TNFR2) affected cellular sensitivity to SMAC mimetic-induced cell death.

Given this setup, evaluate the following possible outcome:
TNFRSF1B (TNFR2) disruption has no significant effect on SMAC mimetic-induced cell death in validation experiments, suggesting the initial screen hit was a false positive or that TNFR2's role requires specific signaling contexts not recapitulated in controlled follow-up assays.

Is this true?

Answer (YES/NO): NO